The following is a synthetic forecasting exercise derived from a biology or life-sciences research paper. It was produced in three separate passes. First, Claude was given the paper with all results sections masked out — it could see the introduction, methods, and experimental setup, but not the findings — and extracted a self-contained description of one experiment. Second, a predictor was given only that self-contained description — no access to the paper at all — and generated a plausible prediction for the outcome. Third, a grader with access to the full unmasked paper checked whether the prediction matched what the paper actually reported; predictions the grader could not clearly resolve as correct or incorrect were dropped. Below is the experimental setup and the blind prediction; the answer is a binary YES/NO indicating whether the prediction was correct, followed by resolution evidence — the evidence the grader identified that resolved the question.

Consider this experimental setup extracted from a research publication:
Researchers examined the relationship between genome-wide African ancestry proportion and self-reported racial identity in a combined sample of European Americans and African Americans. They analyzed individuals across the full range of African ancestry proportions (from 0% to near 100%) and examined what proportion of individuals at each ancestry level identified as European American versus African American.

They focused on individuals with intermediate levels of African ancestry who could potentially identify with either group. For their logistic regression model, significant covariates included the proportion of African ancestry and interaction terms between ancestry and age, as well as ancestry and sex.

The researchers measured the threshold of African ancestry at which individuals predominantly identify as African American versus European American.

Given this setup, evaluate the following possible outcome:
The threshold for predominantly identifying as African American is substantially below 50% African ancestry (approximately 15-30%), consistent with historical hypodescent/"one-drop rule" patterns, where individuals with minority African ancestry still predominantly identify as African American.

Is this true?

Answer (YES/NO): NO